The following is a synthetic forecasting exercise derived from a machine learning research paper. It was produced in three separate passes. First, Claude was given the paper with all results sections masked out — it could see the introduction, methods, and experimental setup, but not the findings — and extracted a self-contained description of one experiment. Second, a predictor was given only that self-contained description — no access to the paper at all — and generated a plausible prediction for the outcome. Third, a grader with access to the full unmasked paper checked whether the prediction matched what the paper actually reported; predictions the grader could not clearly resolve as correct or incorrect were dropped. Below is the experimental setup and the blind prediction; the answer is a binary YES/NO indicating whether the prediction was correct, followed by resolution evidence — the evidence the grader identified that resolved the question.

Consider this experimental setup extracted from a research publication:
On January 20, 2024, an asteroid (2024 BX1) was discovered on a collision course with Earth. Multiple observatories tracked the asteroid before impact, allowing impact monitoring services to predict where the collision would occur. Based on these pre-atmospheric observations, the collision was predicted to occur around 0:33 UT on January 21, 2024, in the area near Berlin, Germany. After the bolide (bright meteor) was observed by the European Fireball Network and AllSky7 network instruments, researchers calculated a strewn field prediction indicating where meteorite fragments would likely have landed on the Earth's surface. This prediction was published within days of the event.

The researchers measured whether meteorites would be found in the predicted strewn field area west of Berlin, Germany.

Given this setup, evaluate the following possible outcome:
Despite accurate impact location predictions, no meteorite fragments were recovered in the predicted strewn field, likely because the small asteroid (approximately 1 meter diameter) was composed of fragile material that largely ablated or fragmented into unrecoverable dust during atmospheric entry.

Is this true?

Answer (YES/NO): NO